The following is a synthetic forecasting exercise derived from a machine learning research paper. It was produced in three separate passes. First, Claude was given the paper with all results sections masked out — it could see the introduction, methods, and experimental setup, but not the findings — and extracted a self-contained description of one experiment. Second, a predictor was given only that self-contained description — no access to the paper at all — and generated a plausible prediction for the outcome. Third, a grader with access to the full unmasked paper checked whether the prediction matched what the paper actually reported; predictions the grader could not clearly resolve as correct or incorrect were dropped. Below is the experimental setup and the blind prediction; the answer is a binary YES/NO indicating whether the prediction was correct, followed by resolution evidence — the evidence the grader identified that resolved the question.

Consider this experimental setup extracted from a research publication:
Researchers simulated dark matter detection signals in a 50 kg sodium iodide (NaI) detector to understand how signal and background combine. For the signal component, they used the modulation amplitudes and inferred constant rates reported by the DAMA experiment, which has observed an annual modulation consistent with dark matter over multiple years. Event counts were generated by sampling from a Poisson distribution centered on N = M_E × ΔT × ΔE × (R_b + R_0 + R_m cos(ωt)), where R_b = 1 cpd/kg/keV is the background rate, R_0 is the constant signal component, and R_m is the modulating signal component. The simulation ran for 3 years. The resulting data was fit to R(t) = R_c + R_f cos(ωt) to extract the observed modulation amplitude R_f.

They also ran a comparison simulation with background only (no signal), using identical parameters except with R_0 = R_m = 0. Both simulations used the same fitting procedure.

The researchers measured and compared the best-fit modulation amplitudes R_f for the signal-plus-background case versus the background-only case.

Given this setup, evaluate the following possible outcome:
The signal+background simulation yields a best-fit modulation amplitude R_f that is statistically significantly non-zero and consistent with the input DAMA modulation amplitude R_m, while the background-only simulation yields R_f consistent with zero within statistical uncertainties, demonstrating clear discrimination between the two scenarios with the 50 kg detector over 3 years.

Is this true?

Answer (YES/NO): NO